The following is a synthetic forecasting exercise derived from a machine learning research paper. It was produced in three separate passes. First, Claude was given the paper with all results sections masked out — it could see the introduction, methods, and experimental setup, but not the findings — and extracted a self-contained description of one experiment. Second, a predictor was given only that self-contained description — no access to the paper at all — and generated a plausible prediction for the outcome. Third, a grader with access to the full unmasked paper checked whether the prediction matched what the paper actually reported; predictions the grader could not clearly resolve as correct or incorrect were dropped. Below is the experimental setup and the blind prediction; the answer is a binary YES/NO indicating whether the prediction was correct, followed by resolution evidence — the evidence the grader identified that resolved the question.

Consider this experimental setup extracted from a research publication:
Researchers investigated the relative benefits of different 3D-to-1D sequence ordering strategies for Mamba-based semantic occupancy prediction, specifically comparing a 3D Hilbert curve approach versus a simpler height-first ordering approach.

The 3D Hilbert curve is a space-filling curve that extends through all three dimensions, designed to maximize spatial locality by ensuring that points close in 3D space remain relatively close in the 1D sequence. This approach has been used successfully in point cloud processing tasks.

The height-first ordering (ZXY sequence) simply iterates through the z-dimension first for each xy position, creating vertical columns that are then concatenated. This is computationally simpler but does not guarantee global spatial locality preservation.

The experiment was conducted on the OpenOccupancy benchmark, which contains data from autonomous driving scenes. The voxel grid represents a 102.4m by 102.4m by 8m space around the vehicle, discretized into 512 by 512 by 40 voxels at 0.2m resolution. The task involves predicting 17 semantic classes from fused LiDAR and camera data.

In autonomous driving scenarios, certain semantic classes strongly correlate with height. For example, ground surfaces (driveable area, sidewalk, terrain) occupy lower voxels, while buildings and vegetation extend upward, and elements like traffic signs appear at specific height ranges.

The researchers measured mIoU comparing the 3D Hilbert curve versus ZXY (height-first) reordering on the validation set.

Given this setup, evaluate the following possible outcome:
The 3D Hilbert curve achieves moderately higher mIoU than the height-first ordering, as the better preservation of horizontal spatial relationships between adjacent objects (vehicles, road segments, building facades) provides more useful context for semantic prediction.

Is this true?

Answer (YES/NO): NO